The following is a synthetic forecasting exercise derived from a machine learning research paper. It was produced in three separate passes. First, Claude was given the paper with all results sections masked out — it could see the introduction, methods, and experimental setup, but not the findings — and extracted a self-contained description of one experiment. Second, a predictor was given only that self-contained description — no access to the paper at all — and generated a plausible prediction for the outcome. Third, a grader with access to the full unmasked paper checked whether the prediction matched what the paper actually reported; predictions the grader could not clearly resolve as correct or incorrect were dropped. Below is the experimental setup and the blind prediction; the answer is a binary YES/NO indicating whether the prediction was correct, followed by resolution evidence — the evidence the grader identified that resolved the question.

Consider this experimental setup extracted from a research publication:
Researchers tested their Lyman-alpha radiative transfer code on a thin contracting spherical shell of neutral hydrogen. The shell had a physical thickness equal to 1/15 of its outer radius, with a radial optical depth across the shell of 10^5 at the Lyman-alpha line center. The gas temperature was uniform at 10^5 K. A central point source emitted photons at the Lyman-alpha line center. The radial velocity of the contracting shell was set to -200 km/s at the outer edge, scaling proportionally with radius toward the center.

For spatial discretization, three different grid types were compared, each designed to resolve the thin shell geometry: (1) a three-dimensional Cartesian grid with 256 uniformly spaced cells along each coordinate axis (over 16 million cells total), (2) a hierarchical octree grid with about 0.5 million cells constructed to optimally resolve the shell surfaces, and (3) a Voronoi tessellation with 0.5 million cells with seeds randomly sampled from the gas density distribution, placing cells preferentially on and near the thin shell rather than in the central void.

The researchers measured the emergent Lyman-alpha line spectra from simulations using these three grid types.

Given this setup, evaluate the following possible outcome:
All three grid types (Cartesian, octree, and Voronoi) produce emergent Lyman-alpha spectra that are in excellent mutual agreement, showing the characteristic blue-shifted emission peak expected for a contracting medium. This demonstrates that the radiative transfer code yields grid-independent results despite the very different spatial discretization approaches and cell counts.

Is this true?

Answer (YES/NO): YES